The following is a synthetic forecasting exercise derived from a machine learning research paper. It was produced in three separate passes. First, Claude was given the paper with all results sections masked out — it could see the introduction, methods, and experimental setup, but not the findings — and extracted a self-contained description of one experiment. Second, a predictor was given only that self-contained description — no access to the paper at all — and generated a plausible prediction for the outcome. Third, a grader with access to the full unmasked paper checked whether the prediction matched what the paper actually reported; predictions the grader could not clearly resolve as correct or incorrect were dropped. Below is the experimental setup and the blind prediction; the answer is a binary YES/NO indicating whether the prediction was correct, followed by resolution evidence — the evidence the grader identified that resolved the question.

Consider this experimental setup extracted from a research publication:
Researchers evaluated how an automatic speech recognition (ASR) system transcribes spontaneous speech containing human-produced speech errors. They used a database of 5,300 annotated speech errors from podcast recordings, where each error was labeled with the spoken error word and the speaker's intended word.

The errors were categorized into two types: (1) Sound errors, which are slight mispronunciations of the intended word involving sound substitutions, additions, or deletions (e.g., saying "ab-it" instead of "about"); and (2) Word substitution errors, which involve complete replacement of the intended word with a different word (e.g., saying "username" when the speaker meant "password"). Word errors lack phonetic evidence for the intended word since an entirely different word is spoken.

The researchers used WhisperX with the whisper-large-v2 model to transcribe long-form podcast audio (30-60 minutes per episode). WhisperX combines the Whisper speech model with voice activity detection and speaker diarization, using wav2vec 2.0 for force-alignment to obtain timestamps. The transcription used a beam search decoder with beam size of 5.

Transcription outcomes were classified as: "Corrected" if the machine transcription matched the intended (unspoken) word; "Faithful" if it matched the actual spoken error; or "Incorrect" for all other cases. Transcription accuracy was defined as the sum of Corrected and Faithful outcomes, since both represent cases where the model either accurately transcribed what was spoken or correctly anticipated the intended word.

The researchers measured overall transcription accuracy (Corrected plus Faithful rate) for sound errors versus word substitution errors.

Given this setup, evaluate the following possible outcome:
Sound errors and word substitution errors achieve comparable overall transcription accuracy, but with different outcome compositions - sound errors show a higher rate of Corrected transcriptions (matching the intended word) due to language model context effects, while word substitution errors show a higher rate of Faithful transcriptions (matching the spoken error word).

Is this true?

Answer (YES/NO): NO